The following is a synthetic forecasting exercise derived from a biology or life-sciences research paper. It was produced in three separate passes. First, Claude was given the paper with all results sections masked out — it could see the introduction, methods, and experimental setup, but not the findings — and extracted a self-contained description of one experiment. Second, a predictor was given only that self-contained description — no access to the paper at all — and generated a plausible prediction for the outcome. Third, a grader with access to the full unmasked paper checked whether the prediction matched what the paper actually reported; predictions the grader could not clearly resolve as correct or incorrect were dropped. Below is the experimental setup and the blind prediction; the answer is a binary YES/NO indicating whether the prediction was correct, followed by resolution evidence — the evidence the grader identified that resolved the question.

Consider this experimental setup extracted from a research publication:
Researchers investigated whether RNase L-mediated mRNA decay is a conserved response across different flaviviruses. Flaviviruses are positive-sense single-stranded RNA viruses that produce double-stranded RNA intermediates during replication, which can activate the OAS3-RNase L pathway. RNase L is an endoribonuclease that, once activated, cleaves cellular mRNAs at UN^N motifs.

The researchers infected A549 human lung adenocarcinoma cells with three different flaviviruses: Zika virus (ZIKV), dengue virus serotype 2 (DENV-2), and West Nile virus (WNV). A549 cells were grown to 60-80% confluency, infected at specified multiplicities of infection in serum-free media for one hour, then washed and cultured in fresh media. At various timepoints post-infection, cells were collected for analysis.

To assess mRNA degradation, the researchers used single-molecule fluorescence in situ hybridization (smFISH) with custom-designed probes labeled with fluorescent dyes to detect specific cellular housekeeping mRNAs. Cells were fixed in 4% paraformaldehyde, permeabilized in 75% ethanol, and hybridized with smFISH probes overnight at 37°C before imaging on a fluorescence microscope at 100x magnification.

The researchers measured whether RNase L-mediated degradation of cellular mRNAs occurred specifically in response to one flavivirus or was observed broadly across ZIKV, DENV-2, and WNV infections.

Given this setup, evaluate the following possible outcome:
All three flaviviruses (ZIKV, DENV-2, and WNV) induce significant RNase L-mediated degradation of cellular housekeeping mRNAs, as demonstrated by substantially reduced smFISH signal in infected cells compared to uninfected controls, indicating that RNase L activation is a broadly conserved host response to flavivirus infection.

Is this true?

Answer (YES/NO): YES